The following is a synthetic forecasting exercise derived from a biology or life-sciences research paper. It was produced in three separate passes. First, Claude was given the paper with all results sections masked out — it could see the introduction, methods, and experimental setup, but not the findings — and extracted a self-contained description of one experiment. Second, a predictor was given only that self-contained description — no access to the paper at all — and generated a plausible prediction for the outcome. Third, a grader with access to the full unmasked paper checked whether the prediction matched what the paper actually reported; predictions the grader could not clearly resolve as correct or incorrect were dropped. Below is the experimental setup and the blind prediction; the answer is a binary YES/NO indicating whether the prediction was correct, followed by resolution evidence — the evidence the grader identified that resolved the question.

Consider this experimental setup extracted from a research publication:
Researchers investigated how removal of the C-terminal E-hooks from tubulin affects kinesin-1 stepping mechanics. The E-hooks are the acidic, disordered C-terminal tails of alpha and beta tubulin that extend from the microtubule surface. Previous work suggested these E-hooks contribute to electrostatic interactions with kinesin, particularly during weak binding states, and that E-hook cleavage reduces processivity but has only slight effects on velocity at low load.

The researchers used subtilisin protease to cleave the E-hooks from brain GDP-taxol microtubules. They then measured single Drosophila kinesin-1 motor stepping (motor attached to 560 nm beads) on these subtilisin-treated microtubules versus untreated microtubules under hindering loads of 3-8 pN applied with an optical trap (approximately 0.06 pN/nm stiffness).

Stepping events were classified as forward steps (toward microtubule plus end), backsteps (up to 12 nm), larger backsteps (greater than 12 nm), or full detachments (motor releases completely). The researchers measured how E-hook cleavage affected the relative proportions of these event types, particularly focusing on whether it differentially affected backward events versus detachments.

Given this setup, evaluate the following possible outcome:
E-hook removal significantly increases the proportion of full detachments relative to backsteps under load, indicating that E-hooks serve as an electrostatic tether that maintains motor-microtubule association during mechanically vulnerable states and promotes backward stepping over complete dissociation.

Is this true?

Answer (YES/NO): NO